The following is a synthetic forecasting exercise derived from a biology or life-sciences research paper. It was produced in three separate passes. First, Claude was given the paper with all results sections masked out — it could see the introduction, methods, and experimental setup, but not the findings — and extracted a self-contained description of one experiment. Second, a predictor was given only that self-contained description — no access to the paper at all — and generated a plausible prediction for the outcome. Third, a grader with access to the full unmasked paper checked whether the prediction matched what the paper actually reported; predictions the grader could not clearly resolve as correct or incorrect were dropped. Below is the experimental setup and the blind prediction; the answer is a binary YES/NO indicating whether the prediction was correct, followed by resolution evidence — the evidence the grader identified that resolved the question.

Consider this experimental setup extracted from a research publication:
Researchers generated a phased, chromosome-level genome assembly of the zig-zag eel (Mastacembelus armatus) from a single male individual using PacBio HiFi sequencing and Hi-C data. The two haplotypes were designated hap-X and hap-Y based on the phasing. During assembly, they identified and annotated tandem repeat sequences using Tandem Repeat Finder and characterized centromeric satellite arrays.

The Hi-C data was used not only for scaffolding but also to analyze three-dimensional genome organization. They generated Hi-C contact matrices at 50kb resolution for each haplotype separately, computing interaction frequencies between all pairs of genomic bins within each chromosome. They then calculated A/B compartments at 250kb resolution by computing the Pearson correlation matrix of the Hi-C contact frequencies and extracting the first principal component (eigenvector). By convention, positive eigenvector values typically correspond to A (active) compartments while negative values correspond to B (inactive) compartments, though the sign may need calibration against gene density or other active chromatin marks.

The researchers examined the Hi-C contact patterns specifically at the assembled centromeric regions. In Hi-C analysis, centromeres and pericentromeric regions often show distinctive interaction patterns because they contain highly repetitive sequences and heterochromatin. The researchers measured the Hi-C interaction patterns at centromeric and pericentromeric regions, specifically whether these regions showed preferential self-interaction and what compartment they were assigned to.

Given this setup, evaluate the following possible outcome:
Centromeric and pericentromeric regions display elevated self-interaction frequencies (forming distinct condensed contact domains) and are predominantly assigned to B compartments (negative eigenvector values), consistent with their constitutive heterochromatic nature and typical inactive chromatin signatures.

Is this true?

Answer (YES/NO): YES